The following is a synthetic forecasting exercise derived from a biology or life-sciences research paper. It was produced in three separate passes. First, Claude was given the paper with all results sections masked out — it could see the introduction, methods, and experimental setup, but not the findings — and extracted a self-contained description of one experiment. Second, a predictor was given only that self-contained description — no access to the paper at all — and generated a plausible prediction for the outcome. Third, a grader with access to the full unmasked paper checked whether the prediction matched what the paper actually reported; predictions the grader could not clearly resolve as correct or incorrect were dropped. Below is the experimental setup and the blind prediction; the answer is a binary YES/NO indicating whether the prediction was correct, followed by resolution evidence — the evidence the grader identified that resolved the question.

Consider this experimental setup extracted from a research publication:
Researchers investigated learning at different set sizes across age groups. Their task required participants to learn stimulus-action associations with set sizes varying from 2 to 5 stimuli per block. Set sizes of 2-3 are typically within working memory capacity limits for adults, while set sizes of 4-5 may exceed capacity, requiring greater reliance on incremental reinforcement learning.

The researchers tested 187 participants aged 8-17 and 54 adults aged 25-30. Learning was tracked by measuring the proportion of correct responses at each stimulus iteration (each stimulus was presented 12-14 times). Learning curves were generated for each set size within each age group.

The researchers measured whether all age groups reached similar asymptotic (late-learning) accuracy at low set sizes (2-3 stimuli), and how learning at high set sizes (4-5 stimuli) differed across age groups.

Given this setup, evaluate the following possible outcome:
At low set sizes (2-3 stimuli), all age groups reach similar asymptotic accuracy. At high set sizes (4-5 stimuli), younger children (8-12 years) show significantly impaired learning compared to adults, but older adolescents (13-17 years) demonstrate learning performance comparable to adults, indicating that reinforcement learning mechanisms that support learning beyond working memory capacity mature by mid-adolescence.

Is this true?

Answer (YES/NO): YES